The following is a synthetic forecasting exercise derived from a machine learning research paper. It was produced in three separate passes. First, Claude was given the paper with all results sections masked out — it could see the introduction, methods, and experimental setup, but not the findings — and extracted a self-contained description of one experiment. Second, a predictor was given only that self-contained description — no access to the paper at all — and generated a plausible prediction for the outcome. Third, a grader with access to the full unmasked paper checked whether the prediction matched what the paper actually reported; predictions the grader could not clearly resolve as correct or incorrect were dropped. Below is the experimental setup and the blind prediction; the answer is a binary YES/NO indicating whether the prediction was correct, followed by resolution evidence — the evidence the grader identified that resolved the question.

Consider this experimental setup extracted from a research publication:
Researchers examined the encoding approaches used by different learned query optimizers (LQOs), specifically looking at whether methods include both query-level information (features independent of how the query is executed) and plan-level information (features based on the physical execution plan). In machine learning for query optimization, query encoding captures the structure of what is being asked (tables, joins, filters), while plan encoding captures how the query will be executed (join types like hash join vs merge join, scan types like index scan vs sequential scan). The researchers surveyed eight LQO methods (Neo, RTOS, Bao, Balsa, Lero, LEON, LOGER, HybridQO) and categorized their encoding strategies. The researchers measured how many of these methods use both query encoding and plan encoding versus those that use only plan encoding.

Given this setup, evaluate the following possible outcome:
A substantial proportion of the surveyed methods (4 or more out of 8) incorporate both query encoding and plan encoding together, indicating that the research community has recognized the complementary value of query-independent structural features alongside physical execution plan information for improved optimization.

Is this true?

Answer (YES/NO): YES